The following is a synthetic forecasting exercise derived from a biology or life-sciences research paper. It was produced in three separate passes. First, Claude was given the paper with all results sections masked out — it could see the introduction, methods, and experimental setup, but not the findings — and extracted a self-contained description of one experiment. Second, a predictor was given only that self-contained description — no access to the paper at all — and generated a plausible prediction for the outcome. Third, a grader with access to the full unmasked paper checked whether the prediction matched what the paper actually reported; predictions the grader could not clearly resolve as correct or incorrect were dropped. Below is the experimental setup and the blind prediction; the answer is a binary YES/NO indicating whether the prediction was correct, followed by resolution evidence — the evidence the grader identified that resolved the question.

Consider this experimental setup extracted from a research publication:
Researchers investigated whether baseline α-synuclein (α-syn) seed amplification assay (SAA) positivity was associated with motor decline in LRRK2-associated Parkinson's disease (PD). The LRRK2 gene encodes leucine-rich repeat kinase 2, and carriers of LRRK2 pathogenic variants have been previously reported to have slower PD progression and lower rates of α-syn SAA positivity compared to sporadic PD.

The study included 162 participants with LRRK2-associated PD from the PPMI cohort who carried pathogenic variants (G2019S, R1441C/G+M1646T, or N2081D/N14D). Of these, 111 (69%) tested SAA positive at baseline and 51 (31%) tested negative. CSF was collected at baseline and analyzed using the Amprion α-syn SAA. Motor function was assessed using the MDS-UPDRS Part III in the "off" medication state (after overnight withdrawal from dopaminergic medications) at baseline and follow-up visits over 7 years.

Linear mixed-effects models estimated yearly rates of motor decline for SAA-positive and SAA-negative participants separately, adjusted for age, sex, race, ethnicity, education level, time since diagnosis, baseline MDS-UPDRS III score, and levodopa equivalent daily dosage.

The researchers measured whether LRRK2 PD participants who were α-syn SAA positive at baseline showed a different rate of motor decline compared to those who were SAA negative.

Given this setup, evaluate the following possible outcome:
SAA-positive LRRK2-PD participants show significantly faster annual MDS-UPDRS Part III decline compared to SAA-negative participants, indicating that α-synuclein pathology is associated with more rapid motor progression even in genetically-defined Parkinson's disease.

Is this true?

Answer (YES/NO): NO